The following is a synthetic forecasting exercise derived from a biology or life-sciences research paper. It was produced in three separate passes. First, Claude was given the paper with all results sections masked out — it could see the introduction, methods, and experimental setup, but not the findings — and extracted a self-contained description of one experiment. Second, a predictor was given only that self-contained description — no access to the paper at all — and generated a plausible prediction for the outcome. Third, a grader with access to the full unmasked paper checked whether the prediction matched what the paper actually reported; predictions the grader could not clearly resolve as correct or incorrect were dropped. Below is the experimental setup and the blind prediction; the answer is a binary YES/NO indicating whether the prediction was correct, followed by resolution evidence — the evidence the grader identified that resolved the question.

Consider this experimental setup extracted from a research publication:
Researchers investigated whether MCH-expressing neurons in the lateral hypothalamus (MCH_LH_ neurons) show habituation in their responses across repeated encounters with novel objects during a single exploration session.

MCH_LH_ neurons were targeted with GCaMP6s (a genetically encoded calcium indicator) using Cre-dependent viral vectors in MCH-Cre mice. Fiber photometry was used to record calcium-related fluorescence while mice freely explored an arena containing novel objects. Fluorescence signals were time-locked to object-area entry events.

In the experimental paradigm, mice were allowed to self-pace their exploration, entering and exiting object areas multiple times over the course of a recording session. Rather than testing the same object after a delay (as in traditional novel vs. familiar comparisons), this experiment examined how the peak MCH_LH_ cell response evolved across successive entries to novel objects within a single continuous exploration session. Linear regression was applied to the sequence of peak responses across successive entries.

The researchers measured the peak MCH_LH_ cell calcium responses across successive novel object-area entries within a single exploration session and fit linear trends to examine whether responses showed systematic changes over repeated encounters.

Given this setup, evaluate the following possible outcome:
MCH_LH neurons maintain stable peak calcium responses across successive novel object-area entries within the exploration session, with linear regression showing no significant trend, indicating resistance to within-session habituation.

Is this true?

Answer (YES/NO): NO